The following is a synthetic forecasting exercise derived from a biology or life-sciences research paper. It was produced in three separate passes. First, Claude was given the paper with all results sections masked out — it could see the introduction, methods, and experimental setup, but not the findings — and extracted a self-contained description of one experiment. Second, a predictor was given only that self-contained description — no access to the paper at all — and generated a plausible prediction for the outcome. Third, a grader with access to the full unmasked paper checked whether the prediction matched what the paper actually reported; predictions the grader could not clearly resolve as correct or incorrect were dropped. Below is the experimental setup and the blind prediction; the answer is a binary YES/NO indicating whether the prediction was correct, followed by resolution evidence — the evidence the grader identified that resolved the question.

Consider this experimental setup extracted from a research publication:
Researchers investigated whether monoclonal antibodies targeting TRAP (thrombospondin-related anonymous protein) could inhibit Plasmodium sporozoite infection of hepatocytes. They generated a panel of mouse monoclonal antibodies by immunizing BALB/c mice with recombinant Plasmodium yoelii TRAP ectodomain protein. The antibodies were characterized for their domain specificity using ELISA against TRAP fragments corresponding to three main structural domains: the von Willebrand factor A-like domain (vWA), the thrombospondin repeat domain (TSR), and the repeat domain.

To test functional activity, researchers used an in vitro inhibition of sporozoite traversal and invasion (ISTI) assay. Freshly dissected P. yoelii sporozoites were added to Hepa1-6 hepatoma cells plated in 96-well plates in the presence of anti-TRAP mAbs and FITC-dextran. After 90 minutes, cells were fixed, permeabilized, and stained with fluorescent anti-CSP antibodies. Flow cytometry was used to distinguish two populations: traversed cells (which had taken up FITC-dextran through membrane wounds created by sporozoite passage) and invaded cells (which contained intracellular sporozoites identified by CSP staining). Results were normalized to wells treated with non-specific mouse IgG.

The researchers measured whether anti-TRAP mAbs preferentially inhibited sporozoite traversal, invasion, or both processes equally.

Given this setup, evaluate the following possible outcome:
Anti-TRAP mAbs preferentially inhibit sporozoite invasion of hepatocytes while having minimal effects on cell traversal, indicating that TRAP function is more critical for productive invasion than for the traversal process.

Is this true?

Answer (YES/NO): NO